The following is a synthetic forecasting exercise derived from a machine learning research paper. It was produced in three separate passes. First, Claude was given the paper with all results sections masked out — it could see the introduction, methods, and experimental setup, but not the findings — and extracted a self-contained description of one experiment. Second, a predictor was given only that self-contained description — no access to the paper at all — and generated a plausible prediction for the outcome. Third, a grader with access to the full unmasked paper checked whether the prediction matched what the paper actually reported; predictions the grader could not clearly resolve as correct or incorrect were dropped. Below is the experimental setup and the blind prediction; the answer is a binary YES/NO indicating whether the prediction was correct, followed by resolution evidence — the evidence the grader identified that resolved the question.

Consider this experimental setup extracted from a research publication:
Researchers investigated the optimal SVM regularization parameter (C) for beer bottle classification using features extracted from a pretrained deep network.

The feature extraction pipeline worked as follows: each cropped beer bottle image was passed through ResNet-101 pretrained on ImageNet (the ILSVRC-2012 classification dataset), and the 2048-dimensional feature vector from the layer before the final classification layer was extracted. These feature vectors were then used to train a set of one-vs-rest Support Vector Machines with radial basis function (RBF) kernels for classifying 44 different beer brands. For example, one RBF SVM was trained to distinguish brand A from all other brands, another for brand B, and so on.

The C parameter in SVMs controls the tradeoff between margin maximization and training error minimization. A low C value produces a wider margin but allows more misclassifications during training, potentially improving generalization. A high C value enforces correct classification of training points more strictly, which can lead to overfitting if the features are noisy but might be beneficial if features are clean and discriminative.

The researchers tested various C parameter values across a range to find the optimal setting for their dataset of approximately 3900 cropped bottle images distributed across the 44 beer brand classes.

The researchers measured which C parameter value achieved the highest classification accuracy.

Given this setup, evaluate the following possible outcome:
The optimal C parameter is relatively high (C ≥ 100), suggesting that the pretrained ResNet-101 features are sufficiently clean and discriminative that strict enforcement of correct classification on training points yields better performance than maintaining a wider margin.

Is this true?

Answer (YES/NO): NO